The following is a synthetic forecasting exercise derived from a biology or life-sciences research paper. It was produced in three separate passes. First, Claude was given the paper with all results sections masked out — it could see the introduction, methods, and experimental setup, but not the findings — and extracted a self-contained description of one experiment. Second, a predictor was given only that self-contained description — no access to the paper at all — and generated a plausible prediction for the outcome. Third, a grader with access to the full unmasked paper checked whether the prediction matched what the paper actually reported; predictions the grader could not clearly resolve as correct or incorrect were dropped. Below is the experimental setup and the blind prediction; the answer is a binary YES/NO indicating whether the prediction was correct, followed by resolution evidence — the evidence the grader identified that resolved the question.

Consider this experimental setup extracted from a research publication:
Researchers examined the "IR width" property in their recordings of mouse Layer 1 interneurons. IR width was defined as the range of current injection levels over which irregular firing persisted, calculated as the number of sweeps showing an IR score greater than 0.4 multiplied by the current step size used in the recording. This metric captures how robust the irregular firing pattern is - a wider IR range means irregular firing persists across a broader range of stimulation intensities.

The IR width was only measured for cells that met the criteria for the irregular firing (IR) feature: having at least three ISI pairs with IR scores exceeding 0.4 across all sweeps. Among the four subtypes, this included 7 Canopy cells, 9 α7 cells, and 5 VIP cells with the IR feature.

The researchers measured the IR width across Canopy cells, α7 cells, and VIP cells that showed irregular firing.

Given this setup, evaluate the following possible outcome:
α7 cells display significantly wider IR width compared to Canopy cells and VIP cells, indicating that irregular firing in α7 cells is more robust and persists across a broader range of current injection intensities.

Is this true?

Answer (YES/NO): NO